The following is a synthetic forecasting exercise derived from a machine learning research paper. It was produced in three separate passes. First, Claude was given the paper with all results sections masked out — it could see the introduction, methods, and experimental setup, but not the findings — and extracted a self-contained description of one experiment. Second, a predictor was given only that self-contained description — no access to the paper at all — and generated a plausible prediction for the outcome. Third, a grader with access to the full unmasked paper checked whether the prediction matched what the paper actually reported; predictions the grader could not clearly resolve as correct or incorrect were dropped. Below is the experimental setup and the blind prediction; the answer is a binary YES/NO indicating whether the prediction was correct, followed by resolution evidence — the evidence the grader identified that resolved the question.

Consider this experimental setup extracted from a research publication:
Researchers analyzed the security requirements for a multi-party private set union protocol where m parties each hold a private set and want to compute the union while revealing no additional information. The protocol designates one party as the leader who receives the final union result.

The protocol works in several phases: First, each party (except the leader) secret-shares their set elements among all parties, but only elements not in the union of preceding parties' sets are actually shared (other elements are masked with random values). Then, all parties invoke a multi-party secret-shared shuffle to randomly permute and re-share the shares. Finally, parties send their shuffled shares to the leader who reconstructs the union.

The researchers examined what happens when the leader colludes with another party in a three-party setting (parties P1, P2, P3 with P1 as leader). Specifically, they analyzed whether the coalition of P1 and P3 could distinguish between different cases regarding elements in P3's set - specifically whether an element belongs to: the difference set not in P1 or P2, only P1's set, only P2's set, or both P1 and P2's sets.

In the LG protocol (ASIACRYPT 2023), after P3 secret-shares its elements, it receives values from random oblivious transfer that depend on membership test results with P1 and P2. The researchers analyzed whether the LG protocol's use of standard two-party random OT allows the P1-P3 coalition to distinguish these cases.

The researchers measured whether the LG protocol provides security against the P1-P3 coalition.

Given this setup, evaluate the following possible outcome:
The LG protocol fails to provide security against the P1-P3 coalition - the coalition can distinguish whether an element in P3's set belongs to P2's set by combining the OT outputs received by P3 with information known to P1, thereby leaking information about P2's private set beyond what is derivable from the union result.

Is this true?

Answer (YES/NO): YES